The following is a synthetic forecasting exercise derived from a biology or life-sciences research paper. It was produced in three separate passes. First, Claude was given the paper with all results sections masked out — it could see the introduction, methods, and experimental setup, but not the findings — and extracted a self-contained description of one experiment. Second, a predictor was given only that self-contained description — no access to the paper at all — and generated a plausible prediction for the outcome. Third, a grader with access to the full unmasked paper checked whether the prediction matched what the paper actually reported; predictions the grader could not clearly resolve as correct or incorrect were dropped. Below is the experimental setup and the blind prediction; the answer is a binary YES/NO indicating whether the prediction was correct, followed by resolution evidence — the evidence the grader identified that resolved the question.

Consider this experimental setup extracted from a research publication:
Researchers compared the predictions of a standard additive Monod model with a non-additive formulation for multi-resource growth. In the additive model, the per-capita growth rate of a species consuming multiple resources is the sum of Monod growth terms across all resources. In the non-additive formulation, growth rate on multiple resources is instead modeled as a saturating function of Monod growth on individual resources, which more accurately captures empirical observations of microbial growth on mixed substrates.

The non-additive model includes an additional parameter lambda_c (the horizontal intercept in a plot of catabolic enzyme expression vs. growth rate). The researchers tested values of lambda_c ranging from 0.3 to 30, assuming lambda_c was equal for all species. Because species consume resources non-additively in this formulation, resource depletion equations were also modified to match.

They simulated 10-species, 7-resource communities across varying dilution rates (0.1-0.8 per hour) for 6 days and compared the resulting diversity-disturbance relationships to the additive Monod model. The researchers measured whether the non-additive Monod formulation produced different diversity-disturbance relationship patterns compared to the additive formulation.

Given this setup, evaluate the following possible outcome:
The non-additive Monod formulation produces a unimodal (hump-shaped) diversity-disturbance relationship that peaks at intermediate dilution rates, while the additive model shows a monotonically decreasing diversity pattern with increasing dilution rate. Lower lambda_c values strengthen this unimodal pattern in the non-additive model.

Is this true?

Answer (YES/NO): NO